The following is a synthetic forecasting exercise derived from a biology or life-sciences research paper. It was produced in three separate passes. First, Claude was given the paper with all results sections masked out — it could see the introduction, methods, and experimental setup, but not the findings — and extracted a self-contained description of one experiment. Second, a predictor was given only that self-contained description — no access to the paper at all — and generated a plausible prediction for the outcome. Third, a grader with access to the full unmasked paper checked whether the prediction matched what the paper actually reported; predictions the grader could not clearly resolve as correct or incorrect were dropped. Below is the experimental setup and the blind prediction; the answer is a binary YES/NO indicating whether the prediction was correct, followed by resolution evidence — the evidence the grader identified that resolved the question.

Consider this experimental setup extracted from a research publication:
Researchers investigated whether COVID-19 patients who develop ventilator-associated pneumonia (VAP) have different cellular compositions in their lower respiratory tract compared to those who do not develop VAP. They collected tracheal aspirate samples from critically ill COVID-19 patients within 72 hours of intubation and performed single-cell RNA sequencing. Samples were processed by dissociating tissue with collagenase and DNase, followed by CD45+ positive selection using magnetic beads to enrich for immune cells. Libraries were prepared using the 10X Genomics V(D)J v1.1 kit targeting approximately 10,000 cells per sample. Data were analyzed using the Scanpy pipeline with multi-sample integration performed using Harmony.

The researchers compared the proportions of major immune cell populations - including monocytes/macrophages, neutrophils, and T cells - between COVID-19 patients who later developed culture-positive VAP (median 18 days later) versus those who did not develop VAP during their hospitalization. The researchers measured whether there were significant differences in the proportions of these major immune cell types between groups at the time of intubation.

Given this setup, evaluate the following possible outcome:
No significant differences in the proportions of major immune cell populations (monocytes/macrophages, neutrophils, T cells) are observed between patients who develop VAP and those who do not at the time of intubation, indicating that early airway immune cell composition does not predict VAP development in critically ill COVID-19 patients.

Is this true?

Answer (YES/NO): YES